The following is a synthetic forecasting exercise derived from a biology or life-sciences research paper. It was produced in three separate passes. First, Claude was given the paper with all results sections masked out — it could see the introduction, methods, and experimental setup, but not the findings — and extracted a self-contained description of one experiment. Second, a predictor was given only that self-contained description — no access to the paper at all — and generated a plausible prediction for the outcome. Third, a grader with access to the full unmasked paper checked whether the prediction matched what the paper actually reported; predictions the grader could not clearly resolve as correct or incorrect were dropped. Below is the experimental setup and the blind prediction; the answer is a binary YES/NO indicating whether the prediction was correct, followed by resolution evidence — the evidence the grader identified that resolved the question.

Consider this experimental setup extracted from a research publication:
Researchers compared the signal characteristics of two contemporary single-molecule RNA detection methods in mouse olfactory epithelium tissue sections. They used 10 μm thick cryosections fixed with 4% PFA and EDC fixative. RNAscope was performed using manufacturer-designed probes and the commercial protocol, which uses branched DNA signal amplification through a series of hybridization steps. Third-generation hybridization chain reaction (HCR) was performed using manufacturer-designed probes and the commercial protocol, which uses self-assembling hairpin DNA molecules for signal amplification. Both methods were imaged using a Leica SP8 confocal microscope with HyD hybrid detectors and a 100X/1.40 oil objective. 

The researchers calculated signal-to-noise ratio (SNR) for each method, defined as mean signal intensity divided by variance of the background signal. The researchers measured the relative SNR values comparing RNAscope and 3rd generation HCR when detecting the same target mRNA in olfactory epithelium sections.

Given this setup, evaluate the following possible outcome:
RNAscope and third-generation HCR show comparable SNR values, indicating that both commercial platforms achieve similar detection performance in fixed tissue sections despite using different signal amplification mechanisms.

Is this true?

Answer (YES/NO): NO